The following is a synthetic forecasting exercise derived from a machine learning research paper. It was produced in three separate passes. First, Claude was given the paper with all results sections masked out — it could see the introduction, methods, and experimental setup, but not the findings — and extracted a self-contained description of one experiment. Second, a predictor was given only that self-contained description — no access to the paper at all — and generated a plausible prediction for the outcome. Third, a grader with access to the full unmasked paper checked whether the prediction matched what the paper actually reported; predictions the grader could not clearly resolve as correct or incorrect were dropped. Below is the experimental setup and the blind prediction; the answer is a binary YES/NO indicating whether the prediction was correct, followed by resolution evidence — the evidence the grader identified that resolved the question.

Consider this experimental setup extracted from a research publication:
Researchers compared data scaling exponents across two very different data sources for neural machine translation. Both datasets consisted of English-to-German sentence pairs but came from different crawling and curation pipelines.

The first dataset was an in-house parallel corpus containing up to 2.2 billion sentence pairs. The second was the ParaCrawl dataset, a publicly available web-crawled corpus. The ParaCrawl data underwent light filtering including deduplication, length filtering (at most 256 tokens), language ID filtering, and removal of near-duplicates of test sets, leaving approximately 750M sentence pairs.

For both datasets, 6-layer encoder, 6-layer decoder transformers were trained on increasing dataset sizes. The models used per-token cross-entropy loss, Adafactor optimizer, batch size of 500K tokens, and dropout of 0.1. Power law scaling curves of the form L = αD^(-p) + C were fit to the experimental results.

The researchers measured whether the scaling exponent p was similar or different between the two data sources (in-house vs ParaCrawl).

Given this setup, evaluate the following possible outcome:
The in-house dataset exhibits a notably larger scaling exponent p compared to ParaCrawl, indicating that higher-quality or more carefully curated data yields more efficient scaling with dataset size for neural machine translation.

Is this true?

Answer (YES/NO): NO